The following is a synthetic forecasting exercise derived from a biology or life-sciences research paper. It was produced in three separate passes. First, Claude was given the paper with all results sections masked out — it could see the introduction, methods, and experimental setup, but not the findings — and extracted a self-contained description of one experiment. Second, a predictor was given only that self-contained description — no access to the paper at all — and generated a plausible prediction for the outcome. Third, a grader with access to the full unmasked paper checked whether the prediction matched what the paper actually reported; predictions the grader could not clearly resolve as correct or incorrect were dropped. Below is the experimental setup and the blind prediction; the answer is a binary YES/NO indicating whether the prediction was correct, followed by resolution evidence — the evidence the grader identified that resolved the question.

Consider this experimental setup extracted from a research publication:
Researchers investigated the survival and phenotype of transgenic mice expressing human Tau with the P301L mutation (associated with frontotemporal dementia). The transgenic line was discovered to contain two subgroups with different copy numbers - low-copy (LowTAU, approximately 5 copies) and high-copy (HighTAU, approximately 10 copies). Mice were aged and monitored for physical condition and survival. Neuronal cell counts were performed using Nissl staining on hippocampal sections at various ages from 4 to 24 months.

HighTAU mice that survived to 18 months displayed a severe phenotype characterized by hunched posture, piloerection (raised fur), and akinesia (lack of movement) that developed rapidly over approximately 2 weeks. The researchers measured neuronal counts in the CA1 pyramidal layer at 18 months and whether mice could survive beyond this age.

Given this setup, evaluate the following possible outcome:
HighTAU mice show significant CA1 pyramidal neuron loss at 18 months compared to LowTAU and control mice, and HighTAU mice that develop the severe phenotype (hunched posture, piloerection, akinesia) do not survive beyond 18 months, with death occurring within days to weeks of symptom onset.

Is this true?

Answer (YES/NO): YES